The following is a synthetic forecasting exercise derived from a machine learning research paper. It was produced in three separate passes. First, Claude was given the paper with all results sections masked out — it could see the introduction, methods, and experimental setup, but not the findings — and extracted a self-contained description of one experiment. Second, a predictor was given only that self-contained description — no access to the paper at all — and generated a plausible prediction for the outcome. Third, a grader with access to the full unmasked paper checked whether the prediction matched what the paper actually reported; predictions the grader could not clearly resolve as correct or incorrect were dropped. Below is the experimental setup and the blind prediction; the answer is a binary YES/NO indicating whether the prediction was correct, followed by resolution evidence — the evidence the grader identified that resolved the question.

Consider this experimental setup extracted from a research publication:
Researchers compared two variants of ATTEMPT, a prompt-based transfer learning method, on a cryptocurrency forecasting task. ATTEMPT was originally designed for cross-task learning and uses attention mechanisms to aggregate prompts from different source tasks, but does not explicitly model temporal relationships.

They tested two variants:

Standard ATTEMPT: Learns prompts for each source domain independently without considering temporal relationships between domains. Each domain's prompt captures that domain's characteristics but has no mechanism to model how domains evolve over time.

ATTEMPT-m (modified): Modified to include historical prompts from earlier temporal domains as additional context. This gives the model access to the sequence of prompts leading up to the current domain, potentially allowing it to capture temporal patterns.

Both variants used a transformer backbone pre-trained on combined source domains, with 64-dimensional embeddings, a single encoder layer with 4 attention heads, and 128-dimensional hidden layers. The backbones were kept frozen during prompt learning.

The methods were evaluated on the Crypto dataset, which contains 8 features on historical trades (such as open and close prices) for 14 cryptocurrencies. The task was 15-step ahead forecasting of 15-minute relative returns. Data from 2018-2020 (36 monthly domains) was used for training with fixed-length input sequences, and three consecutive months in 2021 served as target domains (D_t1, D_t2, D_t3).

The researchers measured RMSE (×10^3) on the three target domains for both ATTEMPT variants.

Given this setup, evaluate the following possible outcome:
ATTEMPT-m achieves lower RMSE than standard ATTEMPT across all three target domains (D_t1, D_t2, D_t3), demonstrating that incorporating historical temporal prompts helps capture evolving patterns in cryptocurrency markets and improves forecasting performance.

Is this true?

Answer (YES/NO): YES